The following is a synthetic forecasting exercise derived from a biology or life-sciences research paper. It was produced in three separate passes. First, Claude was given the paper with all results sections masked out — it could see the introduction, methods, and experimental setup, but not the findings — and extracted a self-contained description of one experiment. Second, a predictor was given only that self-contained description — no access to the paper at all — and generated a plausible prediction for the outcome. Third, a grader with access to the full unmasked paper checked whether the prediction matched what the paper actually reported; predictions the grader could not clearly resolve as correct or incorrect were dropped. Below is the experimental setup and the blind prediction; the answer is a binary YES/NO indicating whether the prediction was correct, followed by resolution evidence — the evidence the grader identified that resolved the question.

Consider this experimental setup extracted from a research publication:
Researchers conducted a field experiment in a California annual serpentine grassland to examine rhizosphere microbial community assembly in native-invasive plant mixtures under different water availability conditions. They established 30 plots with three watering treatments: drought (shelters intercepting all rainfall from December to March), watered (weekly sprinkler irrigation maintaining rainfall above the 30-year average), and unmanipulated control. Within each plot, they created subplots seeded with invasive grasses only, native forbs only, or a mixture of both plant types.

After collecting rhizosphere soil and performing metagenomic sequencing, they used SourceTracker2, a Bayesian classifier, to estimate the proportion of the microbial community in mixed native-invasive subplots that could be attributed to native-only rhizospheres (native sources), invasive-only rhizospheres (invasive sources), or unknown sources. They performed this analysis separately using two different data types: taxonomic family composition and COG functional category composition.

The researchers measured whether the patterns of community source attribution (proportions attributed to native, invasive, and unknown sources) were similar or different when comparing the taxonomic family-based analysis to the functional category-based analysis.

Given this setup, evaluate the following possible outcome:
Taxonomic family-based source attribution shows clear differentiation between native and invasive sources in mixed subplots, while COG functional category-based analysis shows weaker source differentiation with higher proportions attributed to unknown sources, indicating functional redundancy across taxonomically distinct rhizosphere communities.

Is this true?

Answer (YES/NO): NO